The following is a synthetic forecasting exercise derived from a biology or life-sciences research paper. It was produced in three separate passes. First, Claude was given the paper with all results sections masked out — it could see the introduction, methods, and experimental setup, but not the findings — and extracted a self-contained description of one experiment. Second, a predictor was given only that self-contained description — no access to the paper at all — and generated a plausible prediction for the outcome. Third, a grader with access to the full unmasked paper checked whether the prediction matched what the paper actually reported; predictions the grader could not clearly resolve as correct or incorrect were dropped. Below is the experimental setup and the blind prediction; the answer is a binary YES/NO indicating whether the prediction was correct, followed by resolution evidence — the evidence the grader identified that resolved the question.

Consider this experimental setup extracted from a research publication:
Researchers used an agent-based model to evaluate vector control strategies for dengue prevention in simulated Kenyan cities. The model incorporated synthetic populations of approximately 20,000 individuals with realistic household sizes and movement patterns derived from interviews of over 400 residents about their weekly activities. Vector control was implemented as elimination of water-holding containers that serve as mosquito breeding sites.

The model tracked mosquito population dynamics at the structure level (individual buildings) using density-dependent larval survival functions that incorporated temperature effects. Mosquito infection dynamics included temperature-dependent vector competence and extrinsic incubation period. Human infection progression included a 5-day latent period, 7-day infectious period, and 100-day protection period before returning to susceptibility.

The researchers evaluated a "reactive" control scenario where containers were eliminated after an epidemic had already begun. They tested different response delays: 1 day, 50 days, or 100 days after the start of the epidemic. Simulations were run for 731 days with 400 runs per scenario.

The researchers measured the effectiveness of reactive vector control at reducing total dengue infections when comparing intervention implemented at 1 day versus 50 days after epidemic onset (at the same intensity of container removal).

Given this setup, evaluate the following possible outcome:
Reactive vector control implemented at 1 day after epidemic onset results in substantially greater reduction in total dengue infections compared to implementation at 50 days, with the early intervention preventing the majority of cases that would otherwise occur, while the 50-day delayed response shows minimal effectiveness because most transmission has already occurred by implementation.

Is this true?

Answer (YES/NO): NO